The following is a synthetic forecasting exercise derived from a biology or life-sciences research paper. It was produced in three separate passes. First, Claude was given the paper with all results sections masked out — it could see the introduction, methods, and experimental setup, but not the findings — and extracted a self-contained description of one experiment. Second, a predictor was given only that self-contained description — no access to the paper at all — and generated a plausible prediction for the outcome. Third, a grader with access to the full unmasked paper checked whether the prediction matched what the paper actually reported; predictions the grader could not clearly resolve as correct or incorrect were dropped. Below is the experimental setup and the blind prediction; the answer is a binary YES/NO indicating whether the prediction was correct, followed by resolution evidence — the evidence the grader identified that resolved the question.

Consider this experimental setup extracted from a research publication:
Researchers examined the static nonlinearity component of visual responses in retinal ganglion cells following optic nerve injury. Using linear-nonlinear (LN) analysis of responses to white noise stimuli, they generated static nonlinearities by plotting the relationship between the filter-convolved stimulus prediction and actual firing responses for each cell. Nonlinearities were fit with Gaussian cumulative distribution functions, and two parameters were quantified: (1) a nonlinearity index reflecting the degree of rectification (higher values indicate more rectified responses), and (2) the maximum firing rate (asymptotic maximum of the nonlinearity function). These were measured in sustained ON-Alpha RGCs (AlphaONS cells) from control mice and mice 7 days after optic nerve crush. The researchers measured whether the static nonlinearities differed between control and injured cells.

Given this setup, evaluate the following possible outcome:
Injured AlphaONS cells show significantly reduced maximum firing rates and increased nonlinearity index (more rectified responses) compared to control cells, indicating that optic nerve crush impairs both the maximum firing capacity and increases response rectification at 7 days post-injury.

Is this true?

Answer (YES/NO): YES